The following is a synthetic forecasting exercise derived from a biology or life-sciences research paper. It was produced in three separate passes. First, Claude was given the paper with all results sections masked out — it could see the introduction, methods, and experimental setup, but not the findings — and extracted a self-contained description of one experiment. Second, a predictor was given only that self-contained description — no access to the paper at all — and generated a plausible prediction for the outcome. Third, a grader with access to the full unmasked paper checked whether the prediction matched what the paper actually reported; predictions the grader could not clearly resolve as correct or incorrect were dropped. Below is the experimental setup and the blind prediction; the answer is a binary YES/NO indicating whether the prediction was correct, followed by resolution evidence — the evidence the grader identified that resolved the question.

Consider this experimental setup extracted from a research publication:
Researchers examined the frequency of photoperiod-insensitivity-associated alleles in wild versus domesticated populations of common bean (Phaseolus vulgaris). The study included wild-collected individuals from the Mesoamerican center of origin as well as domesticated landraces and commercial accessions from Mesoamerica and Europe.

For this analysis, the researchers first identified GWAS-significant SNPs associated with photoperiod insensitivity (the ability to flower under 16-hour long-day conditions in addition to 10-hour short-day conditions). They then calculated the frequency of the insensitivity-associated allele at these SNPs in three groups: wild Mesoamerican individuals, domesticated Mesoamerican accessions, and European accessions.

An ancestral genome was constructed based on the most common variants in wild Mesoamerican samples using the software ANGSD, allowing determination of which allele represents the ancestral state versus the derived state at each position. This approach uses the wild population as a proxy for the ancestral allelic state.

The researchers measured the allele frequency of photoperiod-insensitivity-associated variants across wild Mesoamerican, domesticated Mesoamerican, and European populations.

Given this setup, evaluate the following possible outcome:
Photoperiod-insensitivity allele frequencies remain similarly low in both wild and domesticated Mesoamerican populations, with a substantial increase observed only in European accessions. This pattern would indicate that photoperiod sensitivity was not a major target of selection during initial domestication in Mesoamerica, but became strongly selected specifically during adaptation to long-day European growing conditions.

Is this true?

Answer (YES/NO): NO